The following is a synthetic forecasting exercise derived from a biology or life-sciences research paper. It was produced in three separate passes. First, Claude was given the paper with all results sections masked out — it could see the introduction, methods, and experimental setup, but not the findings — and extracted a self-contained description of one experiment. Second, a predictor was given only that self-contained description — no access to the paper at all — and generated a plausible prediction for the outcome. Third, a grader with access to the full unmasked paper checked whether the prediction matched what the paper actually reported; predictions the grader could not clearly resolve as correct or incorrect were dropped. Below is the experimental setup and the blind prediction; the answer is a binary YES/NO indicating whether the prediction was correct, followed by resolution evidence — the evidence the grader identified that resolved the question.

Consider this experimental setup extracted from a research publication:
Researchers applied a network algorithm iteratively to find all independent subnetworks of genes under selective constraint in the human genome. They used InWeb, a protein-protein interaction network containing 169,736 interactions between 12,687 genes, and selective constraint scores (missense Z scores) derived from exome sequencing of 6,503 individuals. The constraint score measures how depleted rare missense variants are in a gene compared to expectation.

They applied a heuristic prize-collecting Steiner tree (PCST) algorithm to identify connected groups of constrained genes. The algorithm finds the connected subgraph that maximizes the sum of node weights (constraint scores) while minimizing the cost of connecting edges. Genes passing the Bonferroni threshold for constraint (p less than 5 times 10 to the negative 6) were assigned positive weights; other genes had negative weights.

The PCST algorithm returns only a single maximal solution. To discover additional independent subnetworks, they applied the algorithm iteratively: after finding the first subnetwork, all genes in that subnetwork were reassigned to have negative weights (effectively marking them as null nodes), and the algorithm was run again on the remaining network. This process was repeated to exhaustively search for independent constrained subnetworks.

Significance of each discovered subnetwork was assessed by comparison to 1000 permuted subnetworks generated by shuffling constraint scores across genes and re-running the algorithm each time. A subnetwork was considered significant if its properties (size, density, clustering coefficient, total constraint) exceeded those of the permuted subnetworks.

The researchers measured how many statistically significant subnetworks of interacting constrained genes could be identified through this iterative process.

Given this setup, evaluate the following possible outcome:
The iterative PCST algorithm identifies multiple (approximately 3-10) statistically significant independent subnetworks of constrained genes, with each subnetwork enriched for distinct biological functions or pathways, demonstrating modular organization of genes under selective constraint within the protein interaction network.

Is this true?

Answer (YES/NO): NO